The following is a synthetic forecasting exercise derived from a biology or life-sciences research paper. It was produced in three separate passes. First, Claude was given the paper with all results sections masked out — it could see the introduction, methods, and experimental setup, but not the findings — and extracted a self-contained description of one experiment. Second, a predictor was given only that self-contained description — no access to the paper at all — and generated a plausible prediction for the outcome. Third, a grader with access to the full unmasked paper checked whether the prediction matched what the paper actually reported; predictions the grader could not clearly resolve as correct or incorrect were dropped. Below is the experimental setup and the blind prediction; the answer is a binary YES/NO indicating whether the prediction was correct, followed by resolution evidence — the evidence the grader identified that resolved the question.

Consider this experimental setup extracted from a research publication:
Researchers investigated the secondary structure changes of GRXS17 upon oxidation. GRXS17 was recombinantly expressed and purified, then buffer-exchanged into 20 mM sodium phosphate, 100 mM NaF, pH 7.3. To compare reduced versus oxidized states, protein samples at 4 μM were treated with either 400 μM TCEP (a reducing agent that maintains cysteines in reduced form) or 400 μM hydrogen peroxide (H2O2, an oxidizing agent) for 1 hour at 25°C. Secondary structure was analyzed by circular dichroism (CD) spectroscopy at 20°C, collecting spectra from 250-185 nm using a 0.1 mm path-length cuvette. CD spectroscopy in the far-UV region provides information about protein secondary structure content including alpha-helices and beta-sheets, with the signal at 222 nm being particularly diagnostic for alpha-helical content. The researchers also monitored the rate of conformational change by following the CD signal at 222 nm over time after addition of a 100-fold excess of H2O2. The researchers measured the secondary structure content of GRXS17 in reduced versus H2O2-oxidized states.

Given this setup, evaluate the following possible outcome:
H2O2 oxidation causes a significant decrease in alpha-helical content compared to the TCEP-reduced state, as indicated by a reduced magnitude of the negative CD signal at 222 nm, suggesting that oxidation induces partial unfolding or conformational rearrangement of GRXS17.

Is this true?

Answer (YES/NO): NO